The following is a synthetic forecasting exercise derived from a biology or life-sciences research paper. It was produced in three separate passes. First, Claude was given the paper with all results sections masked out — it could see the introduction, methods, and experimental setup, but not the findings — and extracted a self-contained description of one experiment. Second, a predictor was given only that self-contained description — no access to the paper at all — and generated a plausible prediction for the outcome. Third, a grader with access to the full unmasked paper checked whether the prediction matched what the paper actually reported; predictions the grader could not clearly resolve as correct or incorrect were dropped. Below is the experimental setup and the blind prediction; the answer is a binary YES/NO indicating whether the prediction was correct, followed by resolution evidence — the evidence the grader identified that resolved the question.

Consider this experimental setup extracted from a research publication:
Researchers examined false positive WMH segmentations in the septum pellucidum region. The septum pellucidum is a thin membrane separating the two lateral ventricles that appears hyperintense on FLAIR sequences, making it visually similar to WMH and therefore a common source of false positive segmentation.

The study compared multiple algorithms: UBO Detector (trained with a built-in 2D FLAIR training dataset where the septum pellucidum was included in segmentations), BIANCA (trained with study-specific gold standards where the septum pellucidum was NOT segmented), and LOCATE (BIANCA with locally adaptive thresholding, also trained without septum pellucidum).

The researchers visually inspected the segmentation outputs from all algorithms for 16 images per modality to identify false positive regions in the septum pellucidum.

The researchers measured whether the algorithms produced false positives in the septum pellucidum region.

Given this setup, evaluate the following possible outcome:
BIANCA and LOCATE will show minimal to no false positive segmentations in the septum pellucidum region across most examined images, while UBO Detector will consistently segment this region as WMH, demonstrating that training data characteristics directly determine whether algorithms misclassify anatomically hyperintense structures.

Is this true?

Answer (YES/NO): NO